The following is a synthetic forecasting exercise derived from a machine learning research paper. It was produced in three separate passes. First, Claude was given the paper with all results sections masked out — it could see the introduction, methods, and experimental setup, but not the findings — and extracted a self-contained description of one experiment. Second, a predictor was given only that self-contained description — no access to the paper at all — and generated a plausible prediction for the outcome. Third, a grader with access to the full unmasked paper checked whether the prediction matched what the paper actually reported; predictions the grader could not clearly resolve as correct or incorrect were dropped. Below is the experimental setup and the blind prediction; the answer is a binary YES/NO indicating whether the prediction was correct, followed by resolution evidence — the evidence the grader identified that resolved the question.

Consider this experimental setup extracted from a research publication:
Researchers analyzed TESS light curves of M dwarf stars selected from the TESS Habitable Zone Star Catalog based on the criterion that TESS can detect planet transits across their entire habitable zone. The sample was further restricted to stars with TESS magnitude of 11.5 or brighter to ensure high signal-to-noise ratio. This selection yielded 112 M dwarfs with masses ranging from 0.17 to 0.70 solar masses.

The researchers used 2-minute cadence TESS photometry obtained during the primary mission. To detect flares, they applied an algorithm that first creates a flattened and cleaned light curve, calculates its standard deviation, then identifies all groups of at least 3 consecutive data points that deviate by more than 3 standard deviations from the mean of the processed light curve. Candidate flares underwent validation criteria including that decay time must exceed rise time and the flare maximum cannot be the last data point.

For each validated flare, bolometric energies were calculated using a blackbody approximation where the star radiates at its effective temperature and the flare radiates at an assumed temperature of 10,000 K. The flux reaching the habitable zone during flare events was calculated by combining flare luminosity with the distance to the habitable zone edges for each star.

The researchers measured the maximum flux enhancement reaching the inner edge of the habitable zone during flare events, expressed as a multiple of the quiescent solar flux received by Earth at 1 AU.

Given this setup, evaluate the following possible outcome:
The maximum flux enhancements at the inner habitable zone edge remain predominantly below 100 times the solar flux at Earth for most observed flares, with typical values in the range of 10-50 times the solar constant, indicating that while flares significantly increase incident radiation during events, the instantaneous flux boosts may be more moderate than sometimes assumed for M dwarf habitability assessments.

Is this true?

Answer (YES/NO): NO